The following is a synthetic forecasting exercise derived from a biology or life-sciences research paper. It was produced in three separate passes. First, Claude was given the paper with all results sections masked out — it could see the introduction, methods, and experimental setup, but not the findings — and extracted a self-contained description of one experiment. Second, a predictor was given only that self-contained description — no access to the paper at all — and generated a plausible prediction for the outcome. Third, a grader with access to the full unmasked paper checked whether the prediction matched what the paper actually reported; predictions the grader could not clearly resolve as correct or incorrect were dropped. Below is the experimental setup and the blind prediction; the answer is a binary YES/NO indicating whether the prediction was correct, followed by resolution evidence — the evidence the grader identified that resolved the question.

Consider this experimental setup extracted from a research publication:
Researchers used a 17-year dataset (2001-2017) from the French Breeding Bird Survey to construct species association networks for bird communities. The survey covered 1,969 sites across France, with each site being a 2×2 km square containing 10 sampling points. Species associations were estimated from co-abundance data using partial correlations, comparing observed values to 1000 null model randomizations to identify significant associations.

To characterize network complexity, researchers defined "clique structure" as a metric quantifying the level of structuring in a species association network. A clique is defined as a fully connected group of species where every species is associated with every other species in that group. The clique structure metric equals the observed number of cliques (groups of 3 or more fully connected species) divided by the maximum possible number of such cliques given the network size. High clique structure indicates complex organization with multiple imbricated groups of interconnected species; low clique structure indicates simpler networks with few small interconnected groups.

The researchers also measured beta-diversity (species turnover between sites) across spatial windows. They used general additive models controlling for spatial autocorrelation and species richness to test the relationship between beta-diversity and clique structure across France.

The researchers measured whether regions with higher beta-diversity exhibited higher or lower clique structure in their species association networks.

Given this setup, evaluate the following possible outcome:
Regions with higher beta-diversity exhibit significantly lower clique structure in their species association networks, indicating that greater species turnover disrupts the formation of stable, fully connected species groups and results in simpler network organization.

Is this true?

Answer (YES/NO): NO